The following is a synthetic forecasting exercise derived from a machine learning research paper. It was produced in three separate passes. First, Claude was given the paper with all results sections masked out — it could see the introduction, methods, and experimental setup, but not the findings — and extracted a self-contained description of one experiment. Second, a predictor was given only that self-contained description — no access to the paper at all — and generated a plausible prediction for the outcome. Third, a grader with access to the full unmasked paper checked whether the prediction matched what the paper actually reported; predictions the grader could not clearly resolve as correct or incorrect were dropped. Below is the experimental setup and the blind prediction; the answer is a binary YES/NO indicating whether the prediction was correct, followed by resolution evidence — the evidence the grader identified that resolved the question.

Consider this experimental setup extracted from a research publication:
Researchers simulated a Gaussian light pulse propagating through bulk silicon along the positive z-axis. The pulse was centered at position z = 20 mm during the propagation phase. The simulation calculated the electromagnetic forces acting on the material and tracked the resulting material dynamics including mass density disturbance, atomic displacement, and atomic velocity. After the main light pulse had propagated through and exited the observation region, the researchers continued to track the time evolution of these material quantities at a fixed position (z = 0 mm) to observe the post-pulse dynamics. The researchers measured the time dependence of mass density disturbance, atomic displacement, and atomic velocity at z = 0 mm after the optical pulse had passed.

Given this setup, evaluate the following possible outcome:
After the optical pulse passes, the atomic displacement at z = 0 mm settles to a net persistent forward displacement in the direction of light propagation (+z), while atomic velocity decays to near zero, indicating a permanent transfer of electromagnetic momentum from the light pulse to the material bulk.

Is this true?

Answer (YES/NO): NO